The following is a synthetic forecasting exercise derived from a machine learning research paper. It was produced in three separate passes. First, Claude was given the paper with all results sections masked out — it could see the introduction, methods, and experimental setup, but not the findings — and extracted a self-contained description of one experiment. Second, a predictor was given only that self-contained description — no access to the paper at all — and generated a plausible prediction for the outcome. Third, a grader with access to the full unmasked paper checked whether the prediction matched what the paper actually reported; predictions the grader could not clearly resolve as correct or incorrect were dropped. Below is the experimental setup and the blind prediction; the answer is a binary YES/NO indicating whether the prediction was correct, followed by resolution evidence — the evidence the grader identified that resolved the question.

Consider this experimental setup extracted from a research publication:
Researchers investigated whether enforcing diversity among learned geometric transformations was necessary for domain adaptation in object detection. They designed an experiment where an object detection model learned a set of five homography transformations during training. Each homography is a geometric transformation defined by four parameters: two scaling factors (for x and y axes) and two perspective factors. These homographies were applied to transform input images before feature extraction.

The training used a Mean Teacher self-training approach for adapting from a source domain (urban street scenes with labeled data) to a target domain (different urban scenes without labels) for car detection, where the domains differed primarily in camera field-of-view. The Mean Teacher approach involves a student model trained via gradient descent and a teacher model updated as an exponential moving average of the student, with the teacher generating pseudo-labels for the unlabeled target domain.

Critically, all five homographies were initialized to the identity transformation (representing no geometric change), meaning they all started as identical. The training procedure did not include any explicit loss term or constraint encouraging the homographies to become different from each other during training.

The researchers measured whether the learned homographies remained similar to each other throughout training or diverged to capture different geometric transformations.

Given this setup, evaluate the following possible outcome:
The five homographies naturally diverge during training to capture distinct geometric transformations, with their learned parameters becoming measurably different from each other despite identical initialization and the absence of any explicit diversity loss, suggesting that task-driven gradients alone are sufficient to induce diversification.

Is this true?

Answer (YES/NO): YES